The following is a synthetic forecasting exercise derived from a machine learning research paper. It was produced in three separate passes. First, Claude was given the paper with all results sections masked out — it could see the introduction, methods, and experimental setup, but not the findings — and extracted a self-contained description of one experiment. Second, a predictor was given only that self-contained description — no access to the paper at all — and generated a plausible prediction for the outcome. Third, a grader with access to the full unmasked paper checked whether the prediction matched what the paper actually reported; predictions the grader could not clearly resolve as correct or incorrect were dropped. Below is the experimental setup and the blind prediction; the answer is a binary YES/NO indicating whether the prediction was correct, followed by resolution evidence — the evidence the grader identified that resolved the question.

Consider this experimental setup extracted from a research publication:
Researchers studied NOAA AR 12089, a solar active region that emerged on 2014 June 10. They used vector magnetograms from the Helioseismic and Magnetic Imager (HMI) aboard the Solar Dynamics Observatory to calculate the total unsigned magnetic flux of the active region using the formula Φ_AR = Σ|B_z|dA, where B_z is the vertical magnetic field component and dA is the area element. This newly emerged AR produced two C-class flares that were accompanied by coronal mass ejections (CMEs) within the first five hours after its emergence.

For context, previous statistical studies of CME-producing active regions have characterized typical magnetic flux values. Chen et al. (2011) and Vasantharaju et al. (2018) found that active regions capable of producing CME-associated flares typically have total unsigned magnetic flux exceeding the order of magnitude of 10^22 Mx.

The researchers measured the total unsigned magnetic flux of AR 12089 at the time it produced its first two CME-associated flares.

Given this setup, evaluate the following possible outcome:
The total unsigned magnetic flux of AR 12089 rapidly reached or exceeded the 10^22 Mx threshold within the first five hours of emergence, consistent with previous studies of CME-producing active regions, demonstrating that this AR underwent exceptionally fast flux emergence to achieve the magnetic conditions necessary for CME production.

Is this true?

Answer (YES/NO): NO